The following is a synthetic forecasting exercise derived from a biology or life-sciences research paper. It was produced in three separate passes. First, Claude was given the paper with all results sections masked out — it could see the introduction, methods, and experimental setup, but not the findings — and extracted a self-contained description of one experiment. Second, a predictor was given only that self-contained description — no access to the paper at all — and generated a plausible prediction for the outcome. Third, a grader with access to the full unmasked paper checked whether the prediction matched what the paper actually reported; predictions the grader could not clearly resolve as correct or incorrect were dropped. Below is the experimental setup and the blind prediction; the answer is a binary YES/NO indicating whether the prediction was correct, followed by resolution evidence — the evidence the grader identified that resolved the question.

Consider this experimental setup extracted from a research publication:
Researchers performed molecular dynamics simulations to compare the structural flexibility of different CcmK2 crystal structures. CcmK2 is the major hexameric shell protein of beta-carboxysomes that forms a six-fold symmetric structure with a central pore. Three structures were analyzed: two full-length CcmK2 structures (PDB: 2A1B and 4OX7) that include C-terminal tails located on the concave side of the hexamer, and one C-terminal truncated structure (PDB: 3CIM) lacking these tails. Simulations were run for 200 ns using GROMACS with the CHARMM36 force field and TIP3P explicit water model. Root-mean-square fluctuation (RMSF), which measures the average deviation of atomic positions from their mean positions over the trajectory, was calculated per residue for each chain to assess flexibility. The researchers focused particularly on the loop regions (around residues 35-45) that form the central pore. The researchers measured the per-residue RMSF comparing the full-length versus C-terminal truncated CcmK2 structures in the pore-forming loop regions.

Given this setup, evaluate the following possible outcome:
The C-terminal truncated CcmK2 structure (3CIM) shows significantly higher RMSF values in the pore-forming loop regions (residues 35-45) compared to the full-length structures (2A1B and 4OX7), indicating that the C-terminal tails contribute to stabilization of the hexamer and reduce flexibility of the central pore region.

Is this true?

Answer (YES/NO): NO